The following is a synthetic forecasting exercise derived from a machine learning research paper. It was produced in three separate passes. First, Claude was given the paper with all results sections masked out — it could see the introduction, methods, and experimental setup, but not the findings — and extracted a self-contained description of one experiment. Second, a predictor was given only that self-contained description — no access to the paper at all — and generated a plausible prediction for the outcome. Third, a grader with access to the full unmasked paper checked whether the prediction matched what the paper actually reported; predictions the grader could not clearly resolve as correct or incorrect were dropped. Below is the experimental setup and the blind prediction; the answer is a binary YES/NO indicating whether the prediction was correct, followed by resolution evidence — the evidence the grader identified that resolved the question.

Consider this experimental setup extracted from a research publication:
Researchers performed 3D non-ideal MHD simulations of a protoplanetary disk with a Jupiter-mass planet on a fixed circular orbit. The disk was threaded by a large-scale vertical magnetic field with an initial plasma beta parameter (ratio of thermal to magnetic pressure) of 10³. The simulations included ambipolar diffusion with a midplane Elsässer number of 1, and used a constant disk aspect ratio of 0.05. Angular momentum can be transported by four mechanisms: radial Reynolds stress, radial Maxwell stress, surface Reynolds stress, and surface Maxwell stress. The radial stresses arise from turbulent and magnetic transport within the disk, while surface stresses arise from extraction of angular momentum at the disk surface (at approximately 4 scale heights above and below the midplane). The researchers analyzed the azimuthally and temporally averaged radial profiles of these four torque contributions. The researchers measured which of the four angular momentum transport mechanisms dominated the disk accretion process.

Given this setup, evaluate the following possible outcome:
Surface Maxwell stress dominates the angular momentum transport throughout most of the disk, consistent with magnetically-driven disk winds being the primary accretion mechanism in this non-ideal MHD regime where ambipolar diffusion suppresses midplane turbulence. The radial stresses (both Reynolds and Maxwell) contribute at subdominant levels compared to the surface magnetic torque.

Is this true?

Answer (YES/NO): YES